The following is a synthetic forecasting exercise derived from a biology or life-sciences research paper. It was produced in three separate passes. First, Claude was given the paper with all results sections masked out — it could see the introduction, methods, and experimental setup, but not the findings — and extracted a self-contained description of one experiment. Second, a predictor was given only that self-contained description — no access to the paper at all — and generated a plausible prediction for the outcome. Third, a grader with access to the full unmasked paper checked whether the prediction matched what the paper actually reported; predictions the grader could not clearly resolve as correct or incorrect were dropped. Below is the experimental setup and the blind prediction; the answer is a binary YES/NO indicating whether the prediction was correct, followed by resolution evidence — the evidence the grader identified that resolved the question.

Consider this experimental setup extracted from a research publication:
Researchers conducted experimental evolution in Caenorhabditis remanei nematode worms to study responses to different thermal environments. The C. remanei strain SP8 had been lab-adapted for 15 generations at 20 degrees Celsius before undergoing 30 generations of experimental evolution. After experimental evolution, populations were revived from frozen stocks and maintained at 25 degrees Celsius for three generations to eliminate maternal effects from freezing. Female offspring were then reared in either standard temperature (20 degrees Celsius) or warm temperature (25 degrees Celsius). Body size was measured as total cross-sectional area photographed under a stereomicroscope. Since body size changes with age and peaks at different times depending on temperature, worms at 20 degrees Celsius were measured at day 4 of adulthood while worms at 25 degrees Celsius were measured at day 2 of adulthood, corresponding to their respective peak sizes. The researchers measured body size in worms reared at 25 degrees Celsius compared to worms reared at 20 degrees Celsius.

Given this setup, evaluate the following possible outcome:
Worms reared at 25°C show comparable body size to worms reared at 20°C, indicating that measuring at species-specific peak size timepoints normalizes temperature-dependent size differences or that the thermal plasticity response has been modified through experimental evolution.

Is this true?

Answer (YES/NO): NO